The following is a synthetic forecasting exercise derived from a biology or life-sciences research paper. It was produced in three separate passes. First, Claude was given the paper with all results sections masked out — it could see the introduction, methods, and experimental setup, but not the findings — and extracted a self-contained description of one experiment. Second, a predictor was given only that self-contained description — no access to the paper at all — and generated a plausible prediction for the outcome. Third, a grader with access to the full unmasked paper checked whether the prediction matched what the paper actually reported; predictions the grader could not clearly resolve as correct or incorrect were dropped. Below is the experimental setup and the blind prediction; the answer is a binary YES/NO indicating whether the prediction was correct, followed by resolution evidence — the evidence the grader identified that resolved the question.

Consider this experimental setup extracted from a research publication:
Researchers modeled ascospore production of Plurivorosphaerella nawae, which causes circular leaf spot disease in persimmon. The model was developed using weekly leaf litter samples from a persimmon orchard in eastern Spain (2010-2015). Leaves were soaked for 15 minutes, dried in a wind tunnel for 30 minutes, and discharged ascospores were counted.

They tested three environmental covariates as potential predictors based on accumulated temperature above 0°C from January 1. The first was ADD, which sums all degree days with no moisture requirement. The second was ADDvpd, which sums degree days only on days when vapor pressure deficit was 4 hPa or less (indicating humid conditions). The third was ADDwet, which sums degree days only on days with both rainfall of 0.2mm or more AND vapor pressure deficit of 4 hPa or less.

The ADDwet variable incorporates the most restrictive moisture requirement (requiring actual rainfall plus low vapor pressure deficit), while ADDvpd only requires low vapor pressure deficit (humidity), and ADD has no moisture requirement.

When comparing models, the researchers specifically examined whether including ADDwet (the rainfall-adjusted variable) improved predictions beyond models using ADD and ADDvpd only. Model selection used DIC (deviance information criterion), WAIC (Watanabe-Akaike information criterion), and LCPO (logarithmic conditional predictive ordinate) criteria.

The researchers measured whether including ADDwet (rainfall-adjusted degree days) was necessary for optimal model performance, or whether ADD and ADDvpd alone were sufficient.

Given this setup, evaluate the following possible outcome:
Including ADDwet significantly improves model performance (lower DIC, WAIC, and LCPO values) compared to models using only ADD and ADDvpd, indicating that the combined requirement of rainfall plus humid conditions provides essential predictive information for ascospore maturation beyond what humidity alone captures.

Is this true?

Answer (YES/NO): NO